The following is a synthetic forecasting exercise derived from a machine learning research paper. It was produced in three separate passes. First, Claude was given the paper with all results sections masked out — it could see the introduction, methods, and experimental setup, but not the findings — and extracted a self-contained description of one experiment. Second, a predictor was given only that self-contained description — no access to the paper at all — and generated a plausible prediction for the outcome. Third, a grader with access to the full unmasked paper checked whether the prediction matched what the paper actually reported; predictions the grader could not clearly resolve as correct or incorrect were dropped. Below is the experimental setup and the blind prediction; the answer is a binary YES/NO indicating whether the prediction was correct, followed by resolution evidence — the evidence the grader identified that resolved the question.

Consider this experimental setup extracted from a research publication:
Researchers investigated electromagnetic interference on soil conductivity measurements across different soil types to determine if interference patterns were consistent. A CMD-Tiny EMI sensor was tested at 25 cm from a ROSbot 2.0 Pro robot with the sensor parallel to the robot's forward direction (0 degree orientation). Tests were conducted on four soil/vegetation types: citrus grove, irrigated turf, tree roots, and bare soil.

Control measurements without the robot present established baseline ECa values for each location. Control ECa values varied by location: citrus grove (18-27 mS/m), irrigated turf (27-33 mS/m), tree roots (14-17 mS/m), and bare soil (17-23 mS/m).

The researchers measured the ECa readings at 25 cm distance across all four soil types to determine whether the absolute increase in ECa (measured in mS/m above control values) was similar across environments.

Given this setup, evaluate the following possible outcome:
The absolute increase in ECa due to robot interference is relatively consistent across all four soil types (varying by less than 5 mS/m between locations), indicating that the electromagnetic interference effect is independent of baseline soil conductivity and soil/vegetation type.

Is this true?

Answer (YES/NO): YES